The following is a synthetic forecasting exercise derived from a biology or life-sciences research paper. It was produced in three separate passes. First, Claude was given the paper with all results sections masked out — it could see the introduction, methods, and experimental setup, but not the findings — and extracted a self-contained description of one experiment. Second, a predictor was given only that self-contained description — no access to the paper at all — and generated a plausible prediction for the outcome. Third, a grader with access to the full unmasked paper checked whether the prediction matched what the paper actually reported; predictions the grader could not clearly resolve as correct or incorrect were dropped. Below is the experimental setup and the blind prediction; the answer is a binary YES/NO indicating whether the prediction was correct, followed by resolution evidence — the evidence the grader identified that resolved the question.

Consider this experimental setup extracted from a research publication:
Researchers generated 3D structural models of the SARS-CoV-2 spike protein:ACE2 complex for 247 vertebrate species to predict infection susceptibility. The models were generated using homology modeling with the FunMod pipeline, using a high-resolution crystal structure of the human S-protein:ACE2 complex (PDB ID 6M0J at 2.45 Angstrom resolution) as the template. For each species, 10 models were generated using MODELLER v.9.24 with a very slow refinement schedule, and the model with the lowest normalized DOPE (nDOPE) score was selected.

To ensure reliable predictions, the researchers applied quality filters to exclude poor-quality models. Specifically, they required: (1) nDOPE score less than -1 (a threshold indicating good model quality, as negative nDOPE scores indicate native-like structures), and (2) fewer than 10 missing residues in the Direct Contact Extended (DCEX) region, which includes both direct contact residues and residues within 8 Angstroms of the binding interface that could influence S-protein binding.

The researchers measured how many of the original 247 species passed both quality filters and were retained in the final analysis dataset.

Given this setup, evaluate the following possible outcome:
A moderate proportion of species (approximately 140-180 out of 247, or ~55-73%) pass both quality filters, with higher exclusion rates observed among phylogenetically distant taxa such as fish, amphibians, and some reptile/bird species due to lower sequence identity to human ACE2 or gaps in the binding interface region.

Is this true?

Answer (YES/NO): NO